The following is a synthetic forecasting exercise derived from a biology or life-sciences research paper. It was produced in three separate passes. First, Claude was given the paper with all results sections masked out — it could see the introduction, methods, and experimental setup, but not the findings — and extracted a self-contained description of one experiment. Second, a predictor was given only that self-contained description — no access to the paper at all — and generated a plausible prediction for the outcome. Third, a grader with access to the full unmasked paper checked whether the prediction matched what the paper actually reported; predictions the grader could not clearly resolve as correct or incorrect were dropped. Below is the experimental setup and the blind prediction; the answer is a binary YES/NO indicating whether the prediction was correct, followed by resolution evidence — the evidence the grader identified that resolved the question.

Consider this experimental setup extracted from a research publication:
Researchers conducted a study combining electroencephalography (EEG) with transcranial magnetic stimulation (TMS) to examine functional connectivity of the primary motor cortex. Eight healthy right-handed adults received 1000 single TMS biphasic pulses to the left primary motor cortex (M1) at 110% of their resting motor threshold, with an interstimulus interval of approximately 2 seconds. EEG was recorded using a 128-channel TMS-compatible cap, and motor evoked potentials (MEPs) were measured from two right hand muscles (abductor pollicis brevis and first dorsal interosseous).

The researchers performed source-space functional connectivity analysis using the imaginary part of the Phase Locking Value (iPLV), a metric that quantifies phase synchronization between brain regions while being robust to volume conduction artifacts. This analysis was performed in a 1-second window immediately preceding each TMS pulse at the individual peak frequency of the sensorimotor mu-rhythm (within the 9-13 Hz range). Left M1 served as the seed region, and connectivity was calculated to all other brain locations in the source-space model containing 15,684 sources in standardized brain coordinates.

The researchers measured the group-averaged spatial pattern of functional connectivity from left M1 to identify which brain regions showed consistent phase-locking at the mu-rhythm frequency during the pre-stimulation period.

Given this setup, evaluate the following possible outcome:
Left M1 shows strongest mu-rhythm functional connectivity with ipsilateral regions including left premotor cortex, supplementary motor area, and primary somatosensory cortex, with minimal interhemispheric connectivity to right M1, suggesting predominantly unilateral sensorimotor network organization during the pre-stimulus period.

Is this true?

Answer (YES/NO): NO